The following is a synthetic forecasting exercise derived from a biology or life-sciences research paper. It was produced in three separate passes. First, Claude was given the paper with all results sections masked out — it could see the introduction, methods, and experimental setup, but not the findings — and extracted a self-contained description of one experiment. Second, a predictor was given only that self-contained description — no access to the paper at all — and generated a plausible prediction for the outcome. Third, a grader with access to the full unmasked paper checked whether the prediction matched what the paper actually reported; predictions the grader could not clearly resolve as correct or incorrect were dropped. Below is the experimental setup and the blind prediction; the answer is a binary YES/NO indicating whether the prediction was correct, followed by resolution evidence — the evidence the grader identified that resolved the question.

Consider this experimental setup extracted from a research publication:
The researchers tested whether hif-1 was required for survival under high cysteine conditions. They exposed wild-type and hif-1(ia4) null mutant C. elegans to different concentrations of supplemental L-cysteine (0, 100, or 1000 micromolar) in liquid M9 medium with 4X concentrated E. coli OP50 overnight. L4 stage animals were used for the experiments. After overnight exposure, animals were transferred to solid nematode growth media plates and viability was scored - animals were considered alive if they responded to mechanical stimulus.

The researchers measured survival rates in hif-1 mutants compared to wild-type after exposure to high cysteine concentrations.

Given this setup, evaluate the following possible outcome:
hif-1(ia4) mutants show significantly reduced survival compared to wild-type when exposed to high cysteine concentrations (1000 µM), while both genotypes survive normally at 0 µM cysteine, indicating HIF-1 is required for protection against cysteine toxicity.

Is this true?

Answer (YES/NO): NO